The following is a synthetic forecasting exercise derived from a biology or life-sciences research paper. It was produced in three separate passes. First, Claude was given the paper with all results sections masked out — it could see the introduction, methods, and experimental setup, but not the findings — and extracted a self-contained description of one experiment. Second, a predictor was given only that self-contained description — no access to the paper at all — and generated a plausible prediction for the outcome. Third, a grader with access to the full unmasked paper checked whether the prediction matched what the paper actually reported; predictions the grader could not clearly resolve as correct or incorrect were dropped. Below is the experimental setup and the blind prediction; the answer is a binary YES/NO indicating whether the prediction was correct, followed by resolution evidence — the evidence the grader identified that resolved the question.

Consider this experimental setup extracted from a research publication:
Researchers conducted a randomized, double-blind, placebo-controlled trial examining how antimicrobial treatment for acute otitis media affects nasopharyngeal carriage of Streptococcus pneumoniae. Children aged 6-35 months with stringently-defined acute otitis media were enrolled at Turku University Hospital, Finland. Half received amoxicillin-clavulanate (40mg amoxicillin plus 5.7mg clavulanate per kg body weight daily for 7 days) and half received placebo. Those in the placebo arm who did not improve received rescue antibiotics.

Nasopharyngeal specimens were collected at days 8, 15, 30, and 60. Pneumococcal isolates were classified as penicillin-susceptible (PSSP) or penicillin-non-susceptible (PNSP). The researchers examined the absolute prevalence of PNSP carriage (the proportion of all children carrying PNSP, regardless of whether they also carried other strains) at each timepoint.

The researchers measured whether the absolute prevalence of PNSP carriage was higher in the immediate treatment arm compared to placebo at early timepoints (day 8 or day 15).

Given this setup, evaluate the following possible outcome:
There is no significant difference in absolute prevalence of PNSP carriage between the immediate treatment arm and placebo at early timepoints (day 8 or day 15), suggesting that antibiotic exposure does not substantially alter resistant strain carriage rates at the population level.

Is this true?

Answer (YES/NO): YES